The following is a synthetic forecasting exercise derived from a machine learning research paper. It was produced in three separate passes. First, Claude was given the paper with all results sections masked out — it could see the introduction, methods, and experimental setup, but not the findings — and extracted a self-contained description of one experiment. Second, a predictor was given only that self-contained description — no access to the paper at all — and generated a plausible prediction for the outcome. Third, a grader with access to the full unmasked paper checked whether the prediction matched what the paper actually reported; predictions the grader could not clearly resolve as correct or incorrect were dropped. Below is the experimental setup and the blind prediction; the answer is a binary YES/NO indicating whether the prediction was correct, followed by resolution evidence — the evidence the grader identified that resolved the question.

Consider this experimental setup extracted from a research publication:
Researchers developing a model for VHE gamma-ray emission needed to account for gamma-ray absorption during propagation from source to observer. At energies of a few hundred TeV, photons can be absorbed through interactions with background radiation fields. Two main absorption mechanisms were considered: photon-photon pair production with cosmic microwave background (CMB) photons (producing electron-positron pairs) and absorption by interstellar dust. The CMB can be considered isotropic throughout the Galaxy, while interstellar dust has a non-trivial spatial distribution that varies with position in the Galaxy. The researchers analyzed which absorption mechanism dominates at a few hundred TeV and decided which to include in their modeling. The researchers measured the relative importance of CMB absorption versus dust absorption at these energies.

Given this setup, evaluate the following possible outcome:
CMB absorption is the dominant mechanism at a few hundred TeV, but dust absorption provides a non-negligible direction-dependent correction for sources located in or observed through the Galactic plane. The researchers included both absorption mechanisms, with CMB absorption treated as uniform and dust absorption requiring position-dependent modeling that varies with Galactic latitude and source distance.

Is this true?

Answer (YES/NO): NO